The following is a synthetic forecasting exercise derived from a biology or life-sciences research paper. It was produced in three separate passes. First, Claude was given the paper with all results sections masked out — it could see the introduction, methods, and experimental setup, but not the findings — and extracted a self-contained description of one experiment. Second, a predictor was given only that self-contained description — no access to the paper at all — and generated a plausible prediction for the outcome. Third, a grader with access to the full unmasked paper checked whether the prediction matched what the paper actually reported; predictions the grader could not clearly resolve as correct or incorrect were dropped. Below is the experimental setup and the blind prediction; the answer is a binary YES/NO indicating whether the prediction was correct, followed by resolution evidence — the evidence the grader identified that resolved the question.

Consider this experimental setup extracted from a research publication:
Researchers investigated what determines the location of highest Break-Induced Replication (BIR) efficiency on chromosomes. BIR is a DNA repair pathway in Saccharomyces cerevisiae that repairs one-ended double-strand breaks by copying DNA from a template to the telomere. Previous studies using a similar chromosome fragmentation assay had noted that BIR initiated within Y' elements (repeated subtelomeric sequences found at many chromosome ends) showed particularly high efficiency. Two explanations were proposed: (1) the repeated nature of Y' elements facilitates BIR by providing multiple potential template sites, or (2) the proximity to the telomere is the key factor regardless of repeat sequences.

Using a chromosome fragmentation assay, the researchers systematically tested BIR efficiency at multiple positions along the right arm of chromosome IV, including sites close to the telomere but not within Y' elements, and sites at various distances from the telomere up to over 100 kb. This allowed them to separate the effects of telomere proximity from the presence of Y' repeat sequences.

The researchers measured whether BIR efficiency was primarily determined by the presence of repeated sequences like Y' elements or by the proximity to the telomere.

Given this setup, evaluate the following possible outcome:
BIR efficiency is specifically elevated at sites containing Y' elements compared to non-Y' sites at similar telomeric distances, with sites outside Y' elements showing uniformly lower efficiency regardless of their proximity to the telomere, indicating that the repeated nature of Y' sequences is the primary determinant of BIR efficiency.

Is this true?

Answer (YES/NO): NO